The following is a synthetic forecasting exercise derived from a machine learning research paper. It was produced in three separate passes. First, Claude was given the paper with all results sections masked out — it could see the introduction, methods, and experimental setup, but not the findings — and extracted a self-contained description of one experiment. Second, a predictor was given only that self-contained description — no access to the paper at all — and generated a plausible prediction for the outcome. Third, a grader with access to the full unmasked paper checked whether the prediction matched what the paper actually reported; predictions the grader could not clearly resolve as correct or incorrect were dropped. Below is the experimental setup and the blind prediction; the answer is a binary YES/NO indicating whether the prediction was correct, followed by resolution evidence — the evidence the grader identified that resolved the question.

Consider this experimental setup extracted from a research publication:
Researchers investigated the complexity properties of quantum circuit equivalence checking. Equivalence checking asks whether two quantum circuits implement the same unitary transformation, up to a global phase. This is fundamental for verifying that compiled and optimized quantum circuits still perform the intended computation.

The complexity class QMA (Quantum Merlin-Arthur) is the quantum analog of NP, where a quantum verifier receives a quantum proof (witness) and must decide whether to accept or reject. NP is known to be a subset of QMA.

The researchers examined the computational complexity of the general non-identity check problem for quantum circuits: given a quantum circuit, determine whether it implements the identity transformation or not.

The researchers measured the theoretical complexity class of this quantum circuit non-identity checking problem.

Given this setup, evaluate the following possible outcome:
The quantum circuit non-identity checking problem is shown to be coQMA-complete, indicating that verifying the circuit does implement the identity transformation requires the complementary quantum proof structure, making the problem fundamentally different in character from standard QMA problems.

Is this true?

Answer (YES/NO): NO